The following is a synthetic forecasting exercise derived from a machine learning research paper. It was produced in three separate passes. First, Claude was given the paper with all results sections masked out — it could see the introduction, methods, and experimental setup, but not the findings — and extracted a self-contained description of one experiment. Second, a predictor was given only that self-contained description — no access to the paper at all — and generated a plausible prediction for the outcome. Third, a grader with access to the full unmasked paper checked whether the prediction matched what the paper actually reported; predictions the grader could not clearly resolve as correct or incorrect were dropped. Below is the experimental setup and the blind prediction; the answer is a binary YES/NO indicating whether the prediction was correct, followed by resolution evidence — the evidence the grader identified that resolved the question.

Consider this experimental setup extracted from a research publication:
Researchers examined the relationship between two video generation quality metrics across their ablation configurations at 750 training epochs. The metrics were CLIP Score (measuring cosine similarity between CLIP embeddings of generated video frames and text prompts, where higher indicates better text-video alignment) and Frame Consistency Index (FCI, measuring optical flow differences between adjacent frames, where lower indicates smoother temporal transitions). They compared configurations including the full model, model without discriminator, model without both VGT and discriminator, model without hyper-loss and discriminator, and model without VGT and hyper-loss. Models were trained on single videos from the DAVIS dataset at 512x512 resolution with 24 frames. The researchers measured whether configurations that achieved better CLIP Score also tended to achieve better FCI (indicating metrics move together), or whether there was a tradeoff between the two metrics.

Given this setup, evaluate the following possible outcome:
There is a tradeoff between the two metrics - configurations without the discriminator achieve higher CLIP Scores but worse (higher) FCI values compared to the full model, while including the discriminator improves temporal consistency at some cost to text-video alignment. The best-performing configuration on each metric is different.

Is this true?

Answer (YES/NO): NO